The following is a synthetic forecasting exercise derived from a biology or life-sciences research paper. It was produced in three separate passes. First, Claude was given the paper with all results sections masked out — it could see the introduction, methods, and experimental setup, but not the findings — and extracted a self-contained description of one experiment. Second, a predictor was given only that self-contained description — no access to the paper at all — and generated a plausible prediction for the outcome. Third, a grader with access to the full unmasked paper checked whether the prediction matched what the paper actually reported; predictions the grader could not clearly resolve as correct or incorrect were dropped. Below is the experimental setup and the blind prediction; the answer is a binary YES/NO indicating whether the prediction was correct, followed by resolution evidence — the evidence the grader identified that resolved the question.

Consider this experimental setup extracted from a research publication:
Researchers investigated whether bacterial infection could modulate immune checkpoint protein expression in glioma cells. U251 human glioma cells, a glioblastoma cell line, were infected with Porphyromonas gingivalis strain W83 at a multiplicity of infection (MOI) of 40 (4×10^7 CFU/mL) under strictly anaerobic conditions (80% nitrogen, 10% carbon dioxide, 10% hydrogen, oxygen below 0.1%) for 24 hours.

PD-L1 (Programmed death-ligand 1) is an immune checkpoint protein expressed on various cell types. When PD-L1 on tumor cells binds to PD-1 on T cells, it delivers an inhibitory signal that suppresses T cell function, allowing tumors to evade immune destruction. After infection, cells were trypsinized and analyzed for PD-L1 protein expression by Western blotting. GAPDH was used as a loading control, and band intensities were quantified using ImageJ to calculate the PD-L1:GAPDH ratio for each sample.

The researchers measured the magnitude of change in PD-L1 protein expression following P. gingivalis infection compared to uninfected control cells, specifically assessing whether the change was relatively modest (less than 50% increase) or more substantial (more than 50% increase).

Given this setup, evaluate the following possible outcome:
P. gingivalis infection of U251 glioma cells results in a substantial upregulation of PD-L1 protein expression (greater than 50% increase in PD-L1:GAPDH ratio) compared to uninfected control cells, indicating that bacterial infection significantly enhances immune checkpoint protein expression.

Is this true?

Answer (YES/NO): NO